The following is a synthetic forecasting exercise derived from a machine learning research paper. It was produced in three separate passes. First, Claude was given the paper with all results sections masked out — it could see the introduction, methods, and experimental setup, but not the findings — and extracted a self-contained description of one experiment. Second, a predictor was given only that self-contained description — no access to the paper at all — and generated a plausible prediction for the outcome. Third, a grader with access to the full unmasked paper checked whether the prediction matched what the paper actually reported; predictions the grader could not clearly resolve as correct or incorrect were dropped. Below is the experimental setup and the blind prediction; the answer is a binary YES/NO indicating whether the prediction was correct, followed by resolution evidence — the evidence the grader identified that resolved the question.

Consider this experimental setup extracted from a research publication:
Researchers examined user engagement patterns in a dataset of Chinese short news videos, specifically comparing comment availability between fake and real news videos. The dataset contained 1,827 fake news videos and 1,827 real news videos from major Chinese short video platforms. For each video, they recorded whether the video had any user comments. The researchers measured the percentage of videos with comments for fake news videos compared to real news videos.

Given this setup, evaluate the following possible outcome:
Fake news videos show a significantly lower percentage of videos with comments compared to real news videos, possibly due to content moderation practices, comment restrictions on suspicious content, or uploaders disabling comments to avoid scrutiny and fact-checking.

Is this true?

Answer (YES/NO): YES